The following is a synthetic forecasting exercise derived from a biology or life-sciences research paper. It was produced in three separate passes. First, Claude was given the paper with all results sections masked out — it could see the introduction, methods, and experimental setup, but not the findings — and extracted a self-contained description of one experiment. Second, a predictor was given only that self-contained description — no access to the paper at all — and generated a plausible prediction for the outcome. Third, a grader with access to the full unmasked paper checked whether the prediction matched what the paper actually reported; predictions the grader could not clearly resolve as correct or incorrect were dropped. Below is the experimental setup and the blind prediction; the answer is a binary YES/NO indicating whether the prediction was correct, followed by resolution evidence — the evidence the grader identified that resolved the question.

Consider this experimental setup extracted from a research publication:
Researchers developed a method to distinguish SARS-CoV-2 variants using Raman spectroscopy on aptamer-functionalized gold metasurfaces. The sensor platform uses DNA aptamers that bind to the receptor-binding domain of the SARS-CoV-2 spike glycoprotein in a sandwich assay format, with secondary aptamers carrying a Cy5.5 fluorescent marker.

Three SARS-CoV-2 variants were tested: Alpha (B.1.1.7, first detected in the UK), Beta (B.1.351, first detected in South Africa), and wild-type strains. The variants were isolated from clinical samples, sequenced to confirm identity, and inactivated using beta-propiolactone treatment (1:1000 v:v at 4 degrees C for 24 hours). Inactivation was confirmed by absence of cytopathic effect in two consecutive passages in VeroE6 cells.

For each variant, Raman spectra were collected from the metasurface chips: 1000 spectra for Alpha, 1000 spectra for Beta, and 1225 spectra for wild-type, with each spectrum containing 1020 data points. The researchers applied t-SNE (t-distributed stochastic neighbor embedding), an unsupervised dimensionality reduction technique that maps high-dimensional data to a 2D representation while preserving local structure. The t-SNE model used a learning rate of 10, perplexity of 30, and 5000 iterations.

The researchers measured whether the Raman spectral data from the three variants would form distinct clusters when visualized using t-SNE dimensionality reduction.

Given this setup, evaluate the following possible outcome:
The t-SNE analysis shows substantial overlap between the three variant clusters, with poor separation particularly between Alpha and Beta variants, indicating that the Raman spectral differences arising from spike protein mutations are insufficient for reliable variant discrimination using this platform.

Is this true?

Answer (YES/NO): NO